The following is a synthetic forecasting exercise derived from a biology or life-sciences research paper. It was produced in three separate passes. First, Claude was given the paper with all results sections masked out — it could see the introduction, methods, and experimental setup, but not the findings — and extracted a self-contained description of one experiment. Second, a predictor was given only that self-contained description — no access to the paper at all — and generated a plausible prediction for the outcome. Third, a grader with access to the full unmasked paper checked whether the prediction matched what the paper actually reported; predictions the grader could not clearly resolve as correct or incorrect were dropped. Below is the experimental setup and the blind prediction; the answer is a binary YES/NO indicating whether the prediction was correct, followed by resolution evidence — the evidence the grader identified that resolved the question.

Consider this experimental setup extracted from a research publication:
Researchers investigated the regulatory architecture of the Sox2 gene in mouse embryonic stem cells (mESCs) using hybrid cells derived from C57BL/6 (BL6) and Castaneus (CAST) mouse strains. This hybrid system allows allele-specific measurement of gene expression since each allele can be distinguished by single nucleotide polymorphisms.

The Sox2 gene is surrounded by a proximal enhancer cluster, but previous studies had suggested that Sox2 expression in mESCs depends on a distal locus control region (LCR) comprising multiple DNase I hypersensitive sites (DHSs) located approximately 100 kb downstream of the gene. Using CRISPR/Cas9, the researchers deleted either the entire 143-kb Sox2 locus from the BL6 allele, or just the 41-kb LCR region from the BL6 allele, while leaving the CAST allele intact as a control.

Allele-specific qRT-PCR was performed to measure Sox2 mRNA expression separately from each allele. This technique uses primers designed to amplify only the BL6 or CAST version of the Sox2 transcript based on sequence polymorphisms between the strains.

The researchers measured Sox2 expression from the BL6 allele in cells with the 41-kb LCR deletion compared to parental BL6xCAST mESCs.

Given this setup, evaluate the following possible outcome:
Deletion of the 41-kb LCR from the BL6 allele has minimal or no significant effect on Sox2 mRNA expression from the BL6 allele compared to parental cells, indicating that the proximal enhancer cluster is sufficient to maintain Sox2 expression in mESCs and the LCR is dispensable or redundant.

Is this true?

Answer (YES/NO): NO